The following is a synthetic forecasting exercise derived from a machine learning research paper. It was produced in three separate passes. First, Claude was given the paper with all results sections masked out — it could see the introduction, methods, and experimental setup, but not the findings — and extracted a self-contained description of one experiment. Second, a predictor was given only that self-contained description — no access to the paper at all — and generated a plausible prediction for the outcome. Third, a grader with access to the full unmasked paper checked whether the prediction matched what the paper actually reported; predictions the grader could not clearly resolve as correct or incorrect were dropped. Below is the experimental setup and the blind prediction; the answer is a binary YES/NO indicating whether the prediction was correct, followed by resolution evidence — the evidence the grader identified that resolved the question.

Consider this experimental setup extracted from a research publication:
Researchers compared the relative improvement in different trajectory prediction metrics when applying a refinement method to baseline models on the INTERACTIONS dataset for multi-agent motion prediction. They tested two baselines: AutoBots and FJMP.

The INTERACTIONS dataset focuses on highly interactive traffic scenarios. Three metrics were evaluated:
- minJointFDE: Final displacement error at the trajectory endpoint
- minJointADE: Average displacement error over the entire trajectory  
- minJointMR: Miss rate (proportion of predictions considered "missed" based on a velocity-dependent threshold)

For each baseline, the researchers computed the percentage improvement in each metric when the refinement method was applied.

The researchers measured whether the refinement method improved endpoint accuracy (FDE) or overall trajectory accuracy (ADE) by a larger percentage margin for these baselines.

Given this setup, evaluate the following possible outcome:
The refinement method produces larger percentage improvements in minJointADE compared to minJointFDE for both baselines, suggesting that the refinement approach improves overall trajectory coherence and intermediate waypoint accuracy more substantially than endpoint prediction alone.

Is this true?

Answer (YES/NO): YES